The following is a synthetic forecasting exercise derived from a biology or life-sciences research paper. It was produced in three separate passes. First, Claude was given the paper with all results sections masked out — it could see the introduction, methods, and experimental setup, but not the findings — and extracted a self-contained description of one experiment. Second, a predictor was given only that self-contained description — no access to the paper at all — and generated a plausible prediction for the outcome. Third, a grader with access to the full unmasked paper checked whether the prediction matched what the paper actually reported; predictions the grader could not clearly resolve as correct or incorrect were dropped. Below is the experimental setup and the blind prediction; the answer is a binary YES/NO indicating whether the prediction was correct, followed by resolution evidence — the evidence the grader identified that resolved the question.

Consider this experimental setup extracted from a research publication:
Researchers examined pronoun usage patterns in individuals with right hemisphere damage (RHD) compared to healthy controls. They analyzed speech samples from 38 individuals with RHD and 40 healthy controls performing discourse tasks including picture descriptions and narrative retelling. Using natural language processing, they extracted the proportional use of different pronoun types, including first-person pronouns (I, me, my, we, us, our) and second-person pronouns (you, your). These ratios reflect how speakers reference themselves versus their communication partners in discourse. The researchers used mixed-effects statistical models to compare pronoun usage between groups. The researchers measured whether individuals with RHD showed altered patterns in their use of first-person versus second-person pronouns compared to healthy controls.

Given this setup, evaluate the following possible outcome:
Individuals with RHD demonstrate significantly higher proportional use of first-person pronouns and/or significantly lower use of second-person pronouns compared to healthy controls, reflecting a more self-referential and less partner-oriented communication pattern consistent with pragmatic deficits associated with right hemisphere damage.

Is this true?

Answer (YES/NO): YES